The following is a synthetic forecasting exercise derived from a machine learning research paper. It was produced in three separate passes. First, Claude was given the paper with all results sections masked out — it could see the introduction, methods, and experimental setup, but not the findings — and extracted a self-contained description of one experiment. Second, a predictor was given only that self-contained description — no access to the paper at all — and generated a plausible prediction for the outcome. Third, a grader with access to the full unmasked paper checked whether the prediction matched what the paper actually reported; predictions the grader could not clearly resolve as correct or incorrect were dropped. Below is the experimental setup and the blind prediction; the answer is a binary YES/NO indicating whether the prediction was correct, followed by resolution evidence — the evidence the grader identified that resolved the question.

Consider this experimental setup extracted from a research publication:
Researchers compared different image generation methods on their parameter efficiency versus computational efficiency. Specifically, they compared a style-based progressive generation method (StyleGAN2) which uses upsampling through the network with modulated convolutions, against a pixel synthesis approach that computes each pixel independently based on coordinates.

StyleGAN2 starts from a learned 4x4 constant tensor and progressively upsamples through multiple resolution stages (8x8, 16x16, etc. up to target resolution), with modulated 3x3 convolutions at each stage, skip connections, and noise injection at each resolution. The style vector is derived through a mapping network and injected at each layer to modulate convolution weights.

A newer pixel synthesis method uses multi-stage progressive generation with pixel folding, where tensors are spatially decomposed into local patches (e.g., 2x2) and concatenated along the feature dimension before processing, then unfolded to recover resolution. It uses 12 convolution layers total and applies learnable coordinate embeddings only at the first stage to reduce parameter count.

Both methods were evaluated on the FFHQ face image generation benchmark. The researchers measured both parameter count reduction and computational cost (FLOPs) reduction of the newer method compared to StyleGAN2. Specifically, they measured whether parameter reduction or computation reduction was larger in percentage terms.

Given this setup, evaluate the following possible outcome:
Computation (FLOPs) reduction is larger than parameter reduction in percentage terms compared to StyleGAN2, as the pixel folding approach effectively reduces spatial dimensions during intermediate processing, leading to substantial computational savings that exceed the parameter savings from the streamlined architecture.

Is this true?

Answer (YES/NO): YES